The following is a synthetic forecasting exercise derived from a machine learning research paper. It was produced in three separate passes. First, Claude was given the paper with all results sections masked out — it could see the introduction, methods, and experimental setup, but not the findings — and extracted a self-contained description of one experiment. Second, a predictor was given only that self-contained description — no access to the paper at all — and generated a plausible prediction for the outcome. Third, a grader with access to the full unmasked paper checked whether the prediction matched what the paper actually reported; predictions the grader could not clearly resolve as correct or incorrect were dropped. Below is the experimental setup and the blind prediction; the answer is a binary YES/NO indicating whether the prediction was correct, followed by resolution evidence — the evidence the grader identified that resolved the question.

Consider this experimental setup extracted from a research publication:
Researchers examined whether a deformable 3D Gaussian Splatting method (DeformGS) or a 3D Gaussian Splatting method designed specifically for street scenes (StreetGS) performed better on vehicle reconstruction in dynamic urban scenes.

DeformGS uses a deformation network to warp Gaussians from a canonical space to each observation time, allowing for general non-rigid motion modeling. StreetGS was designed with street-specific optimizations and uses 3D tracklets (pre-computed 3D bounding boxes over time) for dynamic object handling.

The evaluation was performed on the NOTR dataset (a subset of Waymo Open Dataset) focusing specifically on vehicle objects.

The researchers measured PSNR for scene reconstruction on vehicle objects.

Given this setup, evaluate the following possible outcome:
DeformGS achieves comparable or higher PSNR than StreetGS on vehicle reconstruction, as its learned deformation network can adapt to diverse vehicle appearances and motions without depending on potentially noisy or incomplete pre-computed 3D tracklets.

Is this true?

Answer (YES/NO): NO